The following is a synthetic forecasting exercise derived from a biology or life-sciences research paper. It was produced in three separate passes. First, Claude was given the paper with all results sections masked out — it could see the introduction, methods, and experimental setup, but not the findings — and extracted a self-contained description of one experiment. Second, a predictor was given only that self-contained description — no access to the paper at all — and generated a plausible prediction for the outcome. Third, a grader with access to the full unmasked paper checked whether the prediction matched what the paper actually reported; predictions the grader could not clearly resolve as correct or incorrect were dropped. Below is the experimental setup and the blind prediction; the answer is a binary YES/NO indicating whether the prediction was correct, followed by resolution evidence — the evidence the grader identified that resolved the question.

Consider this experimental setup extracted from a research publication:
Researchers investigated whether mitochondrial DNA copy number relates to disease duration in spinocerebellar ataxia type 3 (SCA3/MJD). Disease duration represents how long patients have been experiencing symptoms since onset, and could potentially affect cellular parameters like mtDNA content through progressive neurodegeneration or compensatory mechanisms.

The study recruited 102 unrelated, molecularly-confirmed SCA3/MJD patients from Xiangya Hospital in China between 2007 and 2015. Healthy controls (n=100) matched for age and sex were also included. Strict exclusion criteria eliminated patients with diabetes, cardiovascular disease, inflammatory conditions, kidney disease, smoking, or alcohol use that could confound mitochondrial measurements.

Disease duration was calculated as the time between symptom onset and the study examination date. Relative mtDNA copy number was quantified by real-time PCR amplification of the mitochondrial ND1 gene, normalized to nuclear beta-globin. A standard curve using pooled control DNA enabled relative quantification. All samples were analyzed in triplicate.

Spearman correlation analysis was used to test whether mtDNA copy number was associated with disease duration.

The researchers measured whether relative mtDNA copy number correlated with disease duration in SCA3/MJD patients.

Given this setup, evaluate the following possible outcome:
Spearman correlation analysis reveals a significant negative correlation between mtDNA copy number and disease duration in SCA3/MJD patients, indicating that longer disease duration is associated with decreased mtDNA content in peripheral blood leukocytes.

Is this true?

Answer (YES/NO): NO